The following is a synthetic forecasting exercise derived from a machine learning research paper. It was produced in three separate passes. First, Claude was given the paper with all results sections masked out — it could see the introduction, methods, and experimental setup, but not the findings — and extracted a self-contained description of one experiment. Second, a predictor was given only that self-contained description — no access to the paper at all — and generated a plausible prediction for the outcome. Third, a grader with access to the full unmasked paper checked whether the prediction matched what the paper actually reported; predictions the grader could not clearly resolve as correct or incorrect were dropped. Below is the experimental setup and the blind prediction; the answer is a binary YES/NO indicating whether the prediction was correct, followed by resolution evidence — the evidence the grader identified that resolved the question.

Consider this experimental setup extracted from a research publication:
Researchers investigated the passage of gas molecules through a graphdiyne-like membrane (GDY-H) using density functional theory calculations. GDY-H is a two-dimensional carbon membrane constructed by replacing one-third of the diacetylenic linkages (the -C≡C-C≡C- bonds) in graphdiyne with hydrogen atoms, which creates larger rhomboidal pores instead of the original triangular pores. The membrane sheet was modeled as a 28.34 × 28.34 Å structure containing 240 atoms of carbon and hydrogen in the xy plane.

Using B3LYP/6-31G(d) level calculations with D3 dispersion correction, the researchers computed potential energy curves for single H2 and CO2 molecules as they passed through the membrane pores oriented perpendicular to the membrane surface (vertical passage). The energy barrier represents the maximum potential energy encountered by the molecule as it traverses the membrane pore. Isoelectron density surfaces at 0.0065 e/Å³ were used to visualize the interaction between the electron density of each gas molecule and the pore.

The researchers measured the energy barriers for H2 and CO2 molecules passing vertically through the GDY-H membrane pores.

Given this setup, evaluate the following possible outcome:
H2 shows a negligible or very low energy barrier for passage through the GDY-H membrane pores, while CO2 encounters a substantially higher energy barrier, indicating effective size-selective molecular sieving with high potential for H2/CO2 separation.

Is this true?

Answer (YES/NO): NO